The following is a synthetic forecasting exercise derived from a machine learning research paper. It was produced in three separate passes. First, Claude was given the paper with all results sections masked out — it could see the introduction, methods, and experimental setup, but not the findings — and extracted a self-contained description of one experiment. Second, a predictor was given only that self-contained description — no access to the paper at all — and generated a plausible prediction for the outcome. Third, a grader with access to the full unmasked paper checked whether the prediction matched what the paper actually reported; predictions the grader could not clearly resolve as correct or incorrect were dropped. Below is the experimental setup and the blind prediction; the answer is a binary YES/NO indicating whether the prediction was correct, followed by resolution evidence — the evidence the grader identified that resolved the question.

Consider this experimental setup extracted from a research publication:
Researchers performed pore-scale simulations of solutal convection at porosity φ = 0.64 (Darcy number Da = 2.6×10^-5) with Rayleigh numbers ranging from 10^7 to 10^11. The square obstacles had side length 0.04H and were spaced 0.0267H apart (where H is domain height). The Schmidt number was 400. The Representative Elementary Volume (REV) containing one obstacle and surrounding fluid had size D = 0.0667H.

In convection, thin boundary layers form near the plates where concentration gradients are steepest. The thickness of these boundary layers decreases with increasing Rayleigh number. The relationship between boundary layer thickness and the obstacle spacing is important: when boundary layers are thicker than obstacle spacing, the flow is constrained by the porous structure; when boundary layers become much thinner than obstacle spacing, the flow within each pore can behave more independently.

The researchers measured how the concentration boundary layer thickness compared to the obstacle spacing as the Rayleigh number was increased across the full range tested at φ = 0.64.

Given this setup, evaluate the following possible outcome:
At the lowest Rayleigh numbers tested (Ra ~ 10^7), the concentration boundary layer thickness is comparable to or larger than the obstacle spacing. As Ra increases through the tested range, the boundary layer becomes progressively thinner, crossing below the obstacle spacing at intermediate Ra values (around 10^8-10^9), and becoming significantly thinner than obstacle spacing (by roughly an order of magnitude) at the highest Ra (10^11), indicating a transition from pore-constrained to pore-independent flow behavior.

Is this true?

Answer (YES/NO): YES